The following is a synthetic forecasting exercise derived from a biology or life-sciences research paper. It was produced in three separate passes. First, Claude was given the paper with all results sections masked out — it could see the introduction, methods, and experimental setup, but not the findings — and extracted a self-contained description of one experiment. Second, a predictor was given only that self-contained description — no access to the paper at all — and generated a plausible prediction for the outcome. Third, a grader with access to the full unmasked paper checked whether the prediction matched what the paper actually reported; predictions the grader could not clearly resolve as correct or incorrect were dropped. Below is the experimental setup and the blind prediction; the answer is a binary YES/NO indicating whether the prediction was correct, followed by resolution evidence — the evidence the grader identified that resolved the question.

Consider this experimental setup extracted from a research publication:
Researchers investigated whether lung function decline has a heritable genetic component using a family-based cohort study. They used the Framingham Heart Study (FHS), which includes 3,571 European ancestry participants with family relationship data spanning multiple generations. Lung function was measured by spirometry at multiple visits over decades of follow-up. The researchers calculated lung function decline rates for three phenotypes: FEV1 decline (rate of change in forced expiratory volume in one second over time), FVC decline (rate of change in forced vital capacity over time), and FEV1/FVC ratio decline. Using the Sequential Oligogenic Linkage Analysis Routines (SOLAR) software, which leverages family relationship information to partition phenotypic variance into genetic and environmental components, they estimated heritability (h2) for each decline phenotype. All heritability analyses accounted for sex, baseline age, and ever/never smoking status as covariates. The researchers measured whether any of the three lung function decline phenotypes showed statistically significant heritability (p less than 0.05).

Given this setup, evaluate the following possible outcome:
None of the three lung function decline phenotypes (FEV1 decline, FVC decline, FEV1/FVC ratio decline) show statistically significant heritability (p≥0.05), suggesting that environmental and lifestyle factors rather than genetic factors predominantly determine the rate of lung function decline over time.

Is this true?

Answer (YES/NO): NO